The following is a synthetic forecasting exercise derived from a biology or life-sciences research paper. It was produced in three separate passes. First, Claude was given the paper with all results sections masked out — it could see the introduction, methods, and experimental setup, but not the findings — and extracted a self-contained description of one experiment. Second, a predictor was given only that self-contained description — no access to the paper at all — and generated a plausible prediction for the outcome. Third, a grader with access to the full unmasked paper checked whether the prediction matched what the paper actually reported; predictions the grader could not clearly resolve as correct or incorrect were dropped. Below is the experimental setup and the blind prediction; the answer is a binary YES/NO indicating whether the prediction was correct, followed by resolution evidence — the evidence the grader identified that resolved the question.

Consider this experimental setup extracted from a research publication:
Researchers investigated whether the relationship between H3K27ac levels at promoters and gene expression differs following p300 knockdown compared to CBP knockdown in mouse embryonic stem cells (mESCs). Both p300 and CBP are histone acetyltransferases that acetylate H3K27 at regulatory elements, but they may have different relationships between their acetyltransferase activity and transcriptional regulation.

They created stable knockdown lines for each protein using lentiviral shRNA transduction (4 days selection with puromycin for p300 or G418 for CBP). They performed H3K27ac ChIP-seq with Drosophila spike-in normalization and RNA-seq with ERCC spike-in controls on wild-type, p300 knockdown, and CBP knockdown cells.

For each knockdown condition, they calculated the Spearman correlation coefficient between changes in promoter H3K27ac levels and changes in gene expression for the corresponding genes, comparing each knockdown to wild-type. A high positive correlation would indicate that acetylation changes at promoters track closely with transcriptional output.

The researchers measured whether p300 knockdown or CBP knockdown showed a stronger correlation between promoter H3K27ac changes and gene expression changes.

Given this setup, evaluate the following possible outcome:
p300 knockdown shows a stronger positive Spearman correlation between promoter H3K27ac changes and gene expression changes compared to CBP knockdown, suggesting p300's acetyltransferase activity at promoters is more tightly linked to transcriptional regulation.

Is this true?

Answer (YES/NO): YES